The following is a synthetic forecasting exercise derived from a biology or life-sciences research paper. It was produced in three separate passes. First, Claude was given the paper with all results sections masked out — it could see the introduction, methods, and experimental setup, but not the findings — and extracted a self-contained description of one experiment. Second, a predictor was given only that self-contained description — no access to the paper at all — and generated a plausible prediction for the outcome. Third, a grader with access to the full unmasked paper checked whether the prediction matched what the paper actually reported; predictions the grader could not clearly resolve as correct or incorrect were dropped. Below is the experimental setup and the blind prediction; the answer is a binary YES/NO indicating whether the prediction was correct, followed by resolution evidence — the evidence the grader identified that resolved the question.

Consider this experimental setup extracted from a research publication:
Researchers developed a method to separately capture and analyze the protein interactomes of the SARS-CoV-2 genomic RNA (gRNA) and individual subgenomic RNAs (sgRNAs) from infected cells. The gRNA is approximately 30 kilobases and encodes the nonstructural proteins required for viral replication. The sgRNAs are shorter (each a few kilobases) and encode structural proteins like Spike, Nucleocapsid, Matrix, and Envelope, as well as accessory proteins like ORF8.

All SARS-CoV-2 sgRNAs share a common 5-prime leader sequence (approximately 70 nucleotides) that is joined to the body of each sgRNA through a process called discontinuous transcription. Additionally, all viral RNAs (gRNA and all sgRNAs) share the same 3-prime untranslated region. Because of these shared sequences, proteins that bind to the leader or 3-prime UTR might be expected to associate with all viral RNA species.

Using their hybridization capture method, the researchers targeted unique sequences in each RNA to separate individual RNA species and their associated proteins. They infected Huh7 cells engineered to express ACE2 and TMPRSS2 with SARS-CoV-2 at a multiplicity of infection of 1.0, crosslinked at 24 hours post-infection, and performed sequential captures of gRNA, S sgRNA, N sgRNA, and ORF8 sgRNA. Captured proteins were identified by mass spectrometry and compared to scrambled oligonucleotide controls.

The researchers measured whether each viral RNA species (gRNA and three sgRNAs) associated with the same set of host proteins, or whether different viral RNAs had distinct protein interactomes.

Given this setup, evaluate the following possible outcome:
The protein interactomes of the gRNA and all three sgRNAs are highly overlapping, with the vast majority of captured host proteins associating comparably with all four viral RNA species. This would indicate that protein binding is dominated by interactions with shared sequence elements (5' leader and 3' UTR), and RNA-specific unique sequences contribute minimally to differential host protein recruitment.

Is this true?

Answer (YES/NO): NO